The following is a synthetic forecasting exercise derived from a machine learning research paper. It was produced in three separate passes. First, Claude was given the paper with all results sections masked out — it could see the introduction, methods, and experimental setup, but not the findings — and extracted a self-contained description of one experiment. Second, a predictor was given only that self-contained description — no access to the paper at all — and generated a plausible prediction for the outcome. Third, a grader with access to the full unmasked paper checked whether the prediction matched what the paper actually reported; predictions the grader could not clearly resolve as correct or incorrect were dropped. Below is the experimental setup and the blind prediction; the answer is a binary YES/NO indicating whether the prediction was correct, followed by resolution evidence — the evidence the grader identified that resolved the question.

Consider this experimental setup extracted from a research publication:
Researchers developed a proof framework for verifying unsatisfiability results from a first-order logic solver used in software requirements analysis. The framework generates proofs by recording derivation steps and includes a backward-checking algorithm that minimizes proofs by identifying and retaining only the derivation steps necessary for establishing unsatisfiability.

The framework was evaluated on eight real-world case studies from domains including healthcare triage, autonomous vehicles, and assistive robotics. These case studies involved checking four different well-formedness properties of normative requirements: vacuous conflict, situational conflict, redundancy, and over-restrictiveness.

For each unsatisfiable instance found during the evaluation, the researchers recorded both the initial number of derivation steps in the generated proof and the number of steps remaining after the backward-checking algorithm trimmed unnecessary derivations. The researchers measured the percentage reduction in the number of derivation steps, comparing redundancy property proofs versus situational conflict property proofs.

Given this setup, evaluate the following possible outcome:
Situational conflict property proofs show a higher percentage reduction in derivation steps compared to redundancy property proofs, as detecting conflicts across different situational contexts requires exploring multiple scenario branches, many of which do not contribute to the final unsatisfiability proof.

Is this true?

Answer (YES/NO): NO